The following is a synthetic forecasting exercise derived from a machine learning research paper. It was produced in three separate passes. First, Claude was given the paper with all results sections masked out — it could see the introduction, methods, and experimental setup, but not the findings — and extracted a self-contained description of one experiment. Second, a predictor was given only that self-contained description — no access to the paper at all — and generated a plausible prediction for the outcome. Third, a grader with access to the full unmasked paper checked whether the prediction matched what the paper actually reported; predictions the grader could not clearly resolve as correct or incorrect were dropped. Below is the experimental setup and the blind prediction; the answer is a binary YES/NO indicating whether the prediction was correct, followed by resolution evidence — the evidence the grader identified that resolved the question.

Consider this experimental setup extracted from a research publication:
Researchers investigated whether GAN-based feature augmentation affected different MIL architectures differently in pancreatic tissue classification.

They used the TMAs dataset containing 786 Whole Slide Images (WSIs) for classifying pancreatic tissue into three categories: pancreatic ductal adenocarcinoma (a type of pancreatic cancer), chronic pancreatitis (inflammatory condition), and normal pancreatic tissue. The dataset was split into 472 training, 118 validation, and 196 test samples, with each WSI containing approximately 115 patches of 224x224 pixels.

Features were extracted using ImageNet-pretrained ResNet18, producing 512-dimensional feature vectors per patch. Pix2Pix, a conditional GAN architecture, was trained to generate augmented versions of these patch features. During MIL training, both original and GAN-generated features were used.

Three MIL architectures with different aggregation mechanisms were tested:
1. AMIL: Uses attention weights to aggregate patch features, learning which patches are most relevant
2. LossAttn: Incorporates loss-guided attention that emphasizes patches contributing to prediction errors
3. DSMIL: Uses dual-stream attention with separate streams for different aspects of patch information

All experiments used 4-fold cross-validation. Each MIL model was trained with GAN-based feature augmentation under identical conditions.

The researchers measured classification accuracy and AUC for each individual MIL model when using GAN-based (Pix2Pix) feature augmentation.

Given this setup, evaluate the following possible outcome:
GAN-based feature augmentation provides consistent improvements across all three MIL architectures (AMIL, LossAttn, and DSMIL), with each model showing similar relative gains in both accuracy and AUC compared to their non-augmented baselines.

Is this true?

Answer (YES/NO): NO